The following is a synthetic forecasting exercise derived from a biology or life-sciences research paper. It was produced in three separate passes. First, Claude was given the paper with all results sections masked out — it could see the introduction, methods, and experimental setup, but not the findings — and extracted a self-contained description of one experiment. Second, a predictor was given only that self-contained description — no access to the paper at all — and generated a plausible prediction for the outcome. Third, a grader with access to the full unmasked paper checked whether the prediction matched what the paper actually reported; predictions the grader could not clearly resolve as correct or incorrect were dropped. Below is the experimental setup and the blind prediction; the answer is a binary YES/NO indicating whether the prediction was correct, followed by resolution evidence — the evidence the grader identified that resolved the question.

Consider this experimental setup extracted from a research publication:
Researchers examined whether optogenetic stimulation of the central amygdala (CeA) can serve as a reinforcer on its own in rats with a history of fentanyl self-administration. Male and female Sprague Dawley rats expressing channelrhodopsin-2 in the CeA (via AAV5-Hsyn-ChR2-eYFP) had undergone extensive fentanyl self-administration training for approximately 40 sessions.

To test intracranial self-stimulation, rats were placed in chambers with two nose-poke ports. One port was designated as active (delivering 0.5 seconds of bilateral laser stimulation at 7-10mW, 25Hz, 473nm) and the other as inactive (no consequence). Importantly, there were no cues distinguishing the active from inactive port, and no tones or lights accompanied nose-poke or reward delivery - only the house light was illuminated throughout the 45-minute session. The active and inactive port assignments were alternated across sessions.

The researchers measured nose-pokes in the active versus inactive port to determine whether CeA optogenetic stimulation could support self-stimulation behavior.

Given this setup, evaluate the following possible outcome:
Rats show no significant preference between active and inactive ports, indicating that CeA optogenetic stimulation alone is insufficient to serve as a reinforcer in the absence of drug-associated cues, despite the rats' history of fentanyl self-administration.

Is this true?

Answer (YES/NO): NO